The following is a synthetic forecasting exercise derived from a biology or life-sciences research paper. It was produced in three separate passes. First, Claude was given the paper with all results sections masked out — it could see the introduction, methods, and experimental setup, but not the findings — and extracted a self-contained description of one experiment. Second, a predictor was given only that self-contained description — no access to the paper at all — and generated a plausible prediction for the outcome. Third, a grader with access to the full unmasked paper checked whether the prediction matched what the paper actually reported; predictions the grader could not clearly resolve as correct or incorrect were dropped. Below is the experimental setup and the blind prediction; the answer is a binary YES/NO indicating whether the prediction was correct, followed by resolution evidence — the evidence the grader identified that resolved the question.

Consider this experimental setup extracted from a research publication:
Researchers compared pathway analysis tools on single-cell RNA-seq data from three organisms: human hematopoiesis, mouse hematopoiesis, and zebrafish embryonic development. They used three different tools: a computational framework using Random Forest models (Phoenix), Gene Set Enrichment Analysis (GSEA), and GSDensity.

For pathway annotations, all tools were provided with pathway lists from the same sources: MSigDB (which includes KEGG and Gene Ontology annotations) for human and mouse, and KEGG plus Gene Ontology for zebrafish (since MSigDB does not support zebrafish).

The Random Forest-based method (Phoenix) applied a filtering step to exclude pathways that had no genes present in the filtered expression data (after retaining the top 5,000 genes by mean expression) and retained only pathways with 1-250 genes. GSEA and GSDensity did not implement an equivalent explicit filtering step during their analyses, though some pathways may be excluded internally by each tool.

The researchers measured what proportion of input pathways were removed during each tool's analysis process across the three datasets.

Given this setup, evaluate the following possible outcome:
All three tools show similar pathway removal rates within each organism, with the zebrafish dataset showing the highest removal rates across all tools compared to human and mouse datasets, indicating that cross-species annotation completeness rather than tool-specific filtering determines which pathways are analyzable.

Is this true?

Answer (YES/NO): NO